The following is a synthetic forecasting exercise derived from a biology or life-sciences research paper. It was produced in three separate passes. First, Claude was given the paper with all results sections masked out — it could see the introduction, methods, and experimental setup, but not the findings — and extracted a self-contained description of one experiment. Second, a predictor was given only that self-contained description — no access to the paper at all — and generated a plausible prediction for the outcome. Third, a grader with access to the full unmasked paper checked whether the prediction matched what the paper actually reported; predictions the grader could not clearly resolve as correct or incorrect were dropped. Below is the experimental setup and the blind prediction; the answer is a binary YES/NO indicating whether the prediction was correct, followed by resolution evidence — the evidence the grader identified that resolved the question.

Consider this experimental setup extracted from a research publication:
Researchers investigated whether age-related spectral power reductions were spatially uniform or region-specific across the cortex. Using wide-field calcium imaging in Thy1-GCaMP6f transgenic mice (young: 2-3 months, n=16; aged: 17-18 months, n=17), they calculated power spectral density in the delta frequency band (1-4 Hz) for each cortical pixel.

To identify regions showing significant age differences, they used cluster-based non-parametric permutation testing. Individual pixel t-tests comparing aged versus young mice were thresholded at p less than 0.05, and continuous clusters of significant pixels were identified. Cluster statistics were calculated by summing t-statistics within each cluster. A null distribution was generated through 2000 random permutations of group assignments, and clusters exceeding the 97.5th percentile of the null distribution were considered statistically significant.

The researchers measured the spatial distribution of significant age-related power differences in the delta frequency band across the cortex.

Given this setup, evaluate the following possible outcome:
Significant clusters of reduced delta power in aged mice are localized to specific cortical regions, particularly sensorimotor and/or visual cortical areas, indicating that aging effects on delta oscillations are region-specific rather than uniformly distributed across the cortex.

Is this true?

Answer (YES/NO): NO